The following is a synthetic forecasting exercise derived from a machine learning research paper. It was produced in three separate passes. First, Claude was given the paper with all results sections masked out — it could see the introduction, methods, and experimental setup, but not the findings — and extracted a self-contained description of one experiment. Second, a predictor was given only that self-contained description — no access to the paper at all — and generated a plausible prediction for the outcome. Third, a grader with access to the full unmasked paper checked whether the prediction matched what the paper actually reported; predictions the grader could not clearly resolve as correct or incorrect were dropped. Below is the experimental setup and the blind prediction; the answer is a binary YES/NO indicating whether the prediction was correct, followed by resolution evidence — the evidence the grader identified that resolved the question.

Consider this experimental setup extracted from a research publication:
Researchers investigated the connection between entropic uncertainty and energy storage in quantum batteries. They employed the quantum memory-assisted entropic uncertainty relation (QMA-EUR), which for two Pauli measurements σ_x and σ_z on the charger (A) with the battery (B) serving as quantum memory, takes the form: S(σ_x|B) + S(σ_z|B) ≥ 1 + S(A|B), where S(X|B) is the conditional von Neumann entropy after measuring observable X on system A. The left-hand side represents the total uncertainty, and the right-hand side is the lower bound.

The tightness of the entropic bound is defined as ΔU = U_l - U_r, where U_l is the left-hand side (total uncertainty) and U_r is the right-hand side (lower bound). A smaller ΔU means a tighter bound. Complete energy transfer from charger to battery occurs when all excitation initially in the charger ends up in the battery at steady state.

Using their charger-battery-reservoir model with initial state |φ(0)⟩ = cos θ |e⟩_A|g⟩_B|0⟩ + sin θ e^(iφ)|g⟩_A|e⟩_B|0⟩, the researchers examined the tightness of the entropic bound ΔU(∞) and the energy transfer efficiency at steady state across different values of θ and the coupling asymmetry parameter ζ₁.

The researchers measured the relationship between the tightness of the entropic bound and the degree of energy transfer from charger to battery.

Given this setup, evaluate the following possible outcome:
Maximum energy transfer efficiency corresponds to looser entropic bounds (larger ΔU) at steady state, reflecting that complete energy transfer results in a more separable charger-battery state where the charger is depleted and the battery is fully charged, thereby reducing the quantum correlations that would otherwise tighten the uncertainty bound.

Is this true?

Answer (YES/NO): NO